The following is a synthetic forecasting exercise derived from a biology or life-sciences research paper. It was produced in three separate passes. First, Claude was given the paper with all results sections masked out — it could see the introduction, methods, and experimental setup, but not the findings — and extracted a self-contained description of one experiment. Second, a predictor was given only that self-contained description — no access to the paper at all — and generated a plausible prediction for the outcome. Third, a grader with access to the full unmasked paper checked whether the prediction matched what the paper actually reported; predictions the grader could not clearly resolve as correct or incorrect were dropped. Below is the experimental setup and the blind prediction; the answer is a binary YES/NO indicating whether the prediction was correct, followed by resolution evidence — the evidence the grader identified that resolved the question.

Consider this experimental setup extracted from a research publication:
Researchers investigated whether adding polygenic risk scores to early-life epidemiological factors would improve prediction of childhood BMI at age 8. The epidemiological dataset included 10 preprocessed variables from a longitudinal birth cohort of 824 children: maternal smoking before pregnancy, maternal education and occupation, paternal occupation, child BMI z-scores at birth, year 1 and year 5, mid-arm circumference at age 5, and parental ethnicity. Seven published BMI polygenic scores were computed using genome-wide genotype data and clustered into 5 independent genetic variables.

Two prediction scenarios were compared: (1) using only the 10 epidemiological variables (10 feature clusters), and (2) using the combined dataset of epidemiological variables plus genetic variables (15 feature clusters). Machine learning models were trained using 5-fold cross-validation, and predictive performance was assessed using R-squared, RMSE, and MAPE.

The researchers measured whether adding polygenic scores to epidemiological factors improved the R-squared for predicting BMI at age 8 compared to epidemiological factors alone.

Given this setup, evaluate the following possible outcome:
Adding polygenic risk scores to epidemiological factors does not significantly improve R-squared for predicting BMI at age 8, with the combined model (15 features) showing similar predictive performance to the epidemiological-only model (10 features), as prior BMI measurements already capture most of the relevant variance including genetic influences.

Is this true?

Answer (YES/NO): NO